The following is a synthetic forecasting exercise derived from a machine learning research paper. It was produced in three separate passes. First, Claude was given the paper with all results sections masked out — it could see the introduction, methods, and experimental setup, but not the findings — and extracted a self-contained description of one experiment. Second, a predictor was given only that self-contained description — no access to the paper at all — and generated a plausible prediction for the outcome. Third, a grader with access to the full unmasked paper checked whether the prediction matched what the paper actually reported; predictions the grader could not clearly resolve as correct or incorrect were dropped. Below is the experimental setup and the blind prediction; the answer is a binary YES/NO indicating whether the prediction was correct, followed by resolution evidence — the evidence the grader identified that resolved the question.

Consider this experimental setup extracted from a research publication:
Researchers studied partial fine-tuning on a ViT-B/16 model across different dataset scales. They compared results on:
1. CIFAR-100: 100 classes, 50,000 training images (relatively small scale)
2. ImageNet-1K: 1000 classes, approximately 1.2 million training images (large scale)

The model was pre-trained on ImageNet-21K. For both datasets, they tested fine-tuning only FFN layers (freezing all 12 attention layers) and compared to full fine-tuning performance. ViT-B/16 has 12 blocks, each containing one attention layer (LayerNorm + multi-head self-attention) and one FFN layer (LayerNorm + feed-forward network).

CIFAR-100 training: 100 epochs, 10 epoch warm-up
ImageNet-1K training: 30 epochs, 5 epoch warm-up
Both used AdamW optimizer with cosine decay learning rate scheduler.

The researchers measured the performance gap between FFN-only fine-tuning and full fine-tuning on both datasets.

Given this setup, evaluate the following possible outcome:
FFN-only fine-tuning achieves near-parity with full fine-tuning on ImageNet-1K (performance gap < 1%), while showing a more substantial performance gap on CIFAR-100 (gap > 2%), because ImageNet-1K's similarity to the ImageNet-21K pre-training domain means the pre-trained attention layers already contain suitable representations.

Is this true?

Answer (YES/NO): NO